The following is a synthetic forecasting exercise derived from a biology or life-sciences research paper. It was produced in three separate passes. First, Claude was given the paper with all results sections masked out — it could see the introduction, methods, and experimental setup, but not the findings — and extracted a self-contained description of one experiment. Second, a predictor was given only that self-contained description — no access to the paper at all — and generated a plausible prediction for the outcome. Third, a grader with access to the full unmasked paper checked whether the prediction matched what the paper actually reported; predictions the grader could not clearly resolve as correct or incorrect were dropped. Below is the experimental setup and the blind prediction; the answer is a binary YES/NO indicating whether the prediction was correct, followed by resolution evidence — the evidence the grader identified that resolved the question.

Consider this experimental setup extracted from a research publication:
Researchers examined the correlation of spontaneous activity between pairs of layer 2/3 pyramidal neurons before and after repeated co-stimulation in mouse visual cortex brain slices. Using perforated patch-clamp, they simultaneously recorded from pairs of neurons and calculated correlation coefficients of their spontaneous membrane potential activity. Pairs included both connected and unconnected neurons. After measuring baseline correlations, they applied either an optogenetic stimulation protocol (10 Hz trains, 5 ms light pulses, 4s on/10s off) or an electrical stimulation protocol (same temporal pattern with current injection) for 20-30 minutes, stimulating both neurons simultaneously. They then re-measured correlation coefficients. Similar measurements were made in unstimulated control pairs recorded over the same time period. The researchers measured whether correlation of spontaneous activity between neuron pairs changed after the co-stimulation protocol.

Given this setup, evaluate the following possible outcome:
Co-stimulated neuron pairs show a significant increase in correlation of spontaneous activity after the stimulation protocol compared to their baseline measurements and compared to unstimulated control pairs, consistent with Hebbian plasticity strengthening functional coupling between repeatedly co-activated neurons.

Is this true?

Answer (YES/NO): NO